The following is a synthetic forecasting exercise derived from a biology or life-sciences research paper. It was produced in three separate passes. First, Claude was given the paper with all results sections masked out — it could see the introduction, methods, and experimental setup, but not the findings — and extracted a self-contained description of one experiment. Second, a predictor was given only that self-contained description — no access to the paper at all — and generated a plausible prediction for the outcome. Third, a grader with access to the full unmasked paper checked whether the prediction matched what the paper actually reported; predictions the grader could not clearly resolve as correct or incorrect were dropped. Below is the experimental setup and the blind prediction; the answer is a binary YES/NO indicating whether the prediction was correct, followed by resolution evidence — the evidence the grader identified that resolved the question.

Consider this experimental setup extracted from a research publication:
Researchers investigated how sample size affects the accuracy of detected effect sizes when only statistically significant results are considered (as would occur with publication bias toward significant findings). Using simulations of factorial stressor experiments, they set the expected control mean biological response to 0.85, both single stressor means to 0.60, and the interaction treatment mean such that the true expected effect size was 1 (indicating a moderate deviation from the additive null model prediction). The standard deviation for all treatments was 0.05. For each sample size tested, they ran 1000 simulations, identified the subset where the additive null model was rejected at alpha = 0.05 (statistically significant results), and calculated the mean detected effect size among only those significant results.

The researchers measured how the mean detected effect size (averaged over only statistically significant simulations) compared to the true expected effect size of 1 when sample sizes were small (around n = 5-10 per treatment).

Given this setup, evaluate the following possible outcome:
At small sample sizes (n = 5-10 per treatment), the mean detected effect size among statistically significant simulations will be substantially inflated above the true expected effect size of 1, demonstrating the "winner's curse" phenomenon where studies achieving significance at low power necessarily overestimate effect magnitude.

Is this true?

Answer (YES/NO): YES